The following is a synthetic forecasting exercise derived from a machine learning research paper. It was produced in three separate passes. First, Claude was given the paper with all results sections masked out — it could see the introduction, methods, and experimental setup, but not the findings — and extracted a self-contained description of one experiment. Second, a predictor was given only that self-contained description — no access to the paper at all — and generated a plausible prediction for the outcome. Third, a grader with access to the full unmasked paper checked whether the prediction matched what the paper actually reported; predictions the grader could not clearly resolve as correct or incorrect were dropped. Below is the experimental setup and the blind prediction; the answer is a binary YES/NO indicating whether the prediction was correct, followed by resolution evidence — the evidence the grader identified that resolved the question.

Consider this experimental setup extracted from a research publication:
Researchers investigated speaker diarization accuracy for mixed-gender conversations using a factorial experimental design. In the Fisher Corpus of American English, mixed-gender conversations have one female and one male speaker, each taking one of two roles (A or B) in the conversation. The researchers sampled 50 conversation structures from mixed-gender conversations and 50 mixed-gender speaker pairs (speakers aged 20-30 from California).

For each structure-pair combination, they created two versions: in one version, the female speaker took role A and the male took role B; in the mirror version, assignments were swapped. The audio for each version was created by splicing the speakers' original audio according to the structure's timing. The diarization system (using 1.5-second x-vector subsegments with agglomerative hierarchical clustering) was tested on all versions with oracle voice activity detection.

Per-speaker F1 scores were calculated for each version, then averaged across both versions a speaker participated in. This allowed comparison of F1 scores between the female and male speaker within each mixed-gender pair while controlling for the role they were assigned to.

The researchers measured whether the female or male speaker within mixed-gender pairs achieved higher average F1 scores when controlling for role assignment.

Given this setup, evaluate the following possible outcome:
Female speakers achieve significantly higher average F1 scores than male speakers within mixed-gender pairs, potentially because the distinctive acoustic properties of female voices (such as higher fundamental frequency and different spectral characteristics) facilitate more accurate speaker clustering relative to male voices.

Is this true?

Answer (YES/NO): NO